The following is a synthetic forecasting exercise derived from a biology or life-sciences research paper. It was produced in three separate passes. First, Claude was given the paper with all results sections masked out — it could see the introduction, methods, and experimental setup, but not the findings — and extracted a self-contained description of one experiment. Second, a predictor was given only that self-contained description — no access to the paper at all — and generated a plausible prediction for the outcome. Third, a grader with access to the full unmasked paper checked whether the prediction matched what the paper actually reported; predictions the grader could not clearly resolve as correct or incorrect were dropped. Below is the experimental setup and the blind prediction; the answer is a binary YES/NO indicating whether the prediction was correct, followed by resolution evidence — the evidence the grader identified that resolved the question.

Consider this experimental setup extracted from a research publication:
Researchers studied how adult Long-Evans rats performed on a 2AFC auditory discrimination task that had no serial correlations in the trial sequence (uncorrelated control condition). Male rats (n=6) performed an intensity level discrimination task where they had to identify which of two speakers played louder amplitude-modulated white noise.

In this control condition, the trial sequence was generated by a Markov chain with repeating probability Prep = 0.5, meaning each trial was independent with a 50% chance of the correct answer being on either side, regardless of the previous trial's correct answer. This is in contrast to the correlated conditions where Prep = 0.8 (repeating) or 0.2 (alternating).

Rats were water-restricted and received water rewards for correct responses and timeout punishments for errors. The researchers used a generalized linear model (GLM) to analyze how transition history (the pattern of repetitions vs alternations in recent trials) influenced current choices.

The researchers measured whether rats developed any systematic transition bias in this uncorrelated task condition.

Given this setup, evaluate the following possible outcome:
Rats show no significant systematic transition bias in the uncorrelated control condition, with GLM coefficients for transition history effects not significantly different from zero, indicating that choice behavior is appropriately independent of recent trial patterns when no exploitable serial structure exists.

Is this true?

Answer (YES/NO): NO